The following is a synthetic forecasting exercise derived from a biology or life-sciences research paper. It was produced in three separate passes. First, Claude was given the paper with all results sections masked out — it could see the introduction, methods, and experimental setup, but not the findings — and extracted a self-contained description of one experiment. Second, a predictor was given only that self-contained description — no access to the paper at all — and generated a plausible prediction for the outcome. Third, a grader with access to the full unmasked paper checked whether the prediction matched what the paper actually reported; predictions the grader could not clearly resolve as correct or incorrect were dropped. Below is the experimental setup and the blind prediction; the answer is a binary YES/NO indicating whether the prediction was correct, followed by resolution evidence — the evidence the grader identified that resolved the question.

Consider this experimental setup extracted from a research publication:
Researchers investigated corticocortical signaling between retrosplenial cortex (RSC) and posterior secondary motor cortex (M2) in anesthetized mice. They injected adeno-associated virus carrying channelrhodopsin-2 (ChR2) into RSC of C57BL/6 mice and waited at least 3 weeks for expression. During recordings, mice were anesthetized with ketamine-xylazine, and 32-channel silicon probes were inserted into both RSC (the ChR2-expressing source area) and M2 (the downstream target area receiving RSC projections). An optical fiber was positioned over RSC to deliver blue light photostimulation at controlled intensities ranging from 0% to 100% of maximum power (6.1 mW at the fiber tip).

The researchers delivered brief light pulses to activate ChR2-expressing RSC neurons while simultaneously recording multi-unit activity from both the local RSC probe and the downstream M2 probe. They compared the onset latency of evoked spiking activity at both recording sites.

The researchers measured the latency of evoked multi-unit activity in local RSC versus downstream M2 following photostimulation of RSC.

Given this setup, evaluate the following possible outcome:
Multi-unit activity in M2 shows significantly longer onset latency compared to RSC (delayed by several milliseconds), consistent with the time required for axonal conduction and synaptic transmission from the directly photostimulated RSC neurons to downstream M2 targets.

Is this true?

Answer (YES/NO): YES